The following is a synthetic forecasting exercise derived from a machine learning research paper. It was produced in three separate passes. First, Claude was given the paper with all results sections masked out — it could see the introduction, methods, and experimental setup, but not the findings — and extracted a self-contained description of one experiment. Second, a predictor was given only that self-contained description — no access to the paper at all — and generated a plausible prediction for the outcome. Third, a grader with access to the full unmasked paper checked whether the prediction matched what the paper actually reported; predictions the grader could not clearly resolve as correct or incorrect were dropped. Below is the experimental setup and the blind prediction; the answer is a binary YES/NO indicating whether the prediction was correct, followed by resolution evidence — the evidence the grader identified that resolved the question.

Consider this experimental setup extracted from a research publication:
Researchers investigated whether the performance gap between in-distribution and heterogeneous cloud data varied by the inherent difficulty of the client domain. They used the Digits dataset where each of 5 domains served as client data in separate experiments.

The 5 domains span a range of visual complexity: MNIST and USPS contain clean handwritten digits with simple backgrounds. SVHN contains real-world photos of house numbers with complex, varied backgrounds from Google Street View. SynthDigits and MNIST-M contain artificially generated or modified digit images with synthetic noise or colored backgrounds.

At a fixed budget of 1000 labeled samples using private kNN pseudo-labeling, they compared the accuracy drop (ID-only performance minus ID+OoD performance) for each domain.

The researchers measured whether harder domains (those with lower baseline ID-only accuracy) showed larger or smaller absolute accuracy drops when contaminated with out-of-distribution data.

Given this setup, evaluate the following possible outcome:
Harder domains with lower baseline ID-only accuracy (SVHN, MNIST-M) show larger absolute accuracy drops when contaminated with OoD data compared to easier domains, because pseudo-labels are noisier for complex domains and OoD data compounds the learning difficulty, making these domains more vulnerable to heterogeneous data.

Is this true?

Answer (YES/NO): NO